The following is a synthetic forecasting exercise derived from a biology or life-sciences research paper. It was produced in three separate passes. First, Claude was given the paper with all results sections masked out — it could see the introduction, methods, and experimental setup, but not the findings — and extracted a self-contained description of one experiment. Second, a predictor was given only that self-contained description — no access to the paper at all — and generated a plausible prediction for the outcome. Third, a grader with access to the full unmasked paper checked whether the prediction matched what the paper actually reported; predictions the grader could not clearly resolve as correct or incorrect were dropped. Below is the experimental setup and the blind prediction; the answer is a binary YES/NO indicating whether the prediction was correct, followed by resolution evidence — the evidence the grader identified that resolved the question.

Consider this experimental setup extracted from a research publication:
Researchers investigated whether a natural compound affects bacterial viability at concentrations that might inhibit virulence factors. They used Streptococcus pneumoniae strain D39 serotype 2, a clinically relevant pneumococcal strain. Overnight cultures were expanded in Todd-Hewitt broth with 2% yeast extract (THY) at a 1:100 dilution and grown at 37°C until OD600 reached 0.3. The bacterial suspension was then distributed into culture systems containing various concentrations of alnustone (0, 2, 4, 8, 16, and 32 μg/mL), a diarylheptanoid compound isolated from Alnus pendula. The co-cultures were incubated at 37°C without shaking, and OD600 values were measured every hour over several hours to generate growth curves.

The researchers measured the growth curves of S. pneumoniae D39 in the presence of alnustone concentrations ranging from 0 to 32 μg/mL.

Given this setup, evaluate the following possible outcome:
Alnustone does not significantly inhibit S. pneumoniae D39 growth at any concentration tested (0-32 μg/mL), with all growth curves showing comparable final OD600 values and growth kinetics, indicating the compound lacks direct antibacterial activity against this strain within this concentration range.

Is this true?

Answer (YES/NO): YES